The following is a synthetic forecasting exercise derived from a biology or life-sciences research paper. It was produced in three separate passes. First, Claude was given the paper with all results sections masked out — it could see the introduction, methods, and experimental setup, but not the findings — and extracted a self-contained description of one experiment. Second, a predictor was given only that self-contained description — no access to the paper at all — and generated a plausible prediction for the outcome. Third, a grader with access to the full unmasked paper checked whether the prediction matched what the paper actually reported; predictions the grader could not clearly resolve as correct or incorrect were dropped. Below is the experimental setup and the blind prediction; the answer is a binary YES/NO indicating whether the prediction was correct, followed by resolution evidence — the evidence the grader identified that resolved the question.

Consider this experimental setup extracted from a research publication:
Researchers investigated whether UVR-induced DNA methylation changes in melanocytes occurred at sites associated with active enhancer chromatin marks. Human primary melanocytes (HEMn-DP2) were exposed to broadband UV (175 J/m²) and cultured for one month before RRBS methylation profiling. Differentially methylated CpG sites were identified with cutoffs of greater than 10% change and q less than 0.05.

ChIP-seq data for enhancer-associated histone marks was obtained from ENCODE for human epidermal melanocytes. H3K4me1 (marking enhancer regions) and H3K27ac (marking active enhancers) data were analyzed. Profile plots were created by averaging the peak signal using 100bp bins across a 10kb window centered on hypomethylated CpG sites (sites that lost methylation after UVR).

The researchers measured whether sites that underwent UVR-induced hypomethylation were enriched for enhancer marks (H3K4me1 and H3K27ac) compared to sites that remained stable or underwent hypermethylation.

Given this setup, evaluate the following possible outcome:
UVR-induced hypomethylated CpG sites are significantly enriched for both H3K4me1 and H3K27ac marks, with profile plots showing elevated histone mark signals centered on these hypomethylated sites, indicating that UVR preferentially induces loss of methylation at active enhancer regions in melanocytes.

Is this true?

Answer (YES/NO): NO